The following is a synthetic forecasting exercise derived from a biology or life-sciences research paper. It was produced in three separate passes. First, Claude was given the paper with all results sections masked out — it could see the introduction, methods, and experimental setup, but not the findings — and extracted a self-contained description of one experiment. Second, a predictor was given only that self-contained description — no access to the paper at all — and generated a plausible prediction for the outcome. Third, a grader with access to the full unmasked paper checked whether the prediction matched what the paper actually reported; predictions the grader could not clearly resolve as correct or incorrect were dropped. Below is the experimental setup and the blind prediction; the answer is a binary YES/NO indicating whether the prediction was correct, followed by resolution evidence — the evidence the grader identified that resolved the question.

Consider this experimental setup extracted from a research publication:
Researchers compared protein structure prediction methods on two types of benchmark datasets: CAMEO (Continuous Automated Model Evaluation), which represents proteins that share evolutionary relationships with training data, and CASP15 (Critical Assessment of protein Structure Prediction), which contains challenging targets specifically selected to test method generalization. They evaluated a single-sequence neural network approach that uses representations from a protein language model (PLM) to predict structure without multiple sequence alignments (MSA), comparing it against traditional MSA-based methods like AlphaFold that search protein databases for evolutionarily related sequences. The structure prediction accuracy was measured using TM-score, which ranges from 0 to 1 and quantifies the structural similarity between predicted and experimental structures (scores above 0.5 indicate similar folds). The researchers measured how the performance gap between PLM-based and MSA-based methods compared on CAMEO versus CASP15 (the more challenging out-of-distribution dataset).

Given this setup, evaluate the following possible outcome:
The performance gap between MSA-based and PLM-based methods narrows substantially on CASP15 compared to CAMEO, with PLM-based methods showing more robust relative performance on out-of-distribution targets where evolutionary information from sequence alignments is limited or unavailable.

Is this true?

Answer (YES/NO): NO